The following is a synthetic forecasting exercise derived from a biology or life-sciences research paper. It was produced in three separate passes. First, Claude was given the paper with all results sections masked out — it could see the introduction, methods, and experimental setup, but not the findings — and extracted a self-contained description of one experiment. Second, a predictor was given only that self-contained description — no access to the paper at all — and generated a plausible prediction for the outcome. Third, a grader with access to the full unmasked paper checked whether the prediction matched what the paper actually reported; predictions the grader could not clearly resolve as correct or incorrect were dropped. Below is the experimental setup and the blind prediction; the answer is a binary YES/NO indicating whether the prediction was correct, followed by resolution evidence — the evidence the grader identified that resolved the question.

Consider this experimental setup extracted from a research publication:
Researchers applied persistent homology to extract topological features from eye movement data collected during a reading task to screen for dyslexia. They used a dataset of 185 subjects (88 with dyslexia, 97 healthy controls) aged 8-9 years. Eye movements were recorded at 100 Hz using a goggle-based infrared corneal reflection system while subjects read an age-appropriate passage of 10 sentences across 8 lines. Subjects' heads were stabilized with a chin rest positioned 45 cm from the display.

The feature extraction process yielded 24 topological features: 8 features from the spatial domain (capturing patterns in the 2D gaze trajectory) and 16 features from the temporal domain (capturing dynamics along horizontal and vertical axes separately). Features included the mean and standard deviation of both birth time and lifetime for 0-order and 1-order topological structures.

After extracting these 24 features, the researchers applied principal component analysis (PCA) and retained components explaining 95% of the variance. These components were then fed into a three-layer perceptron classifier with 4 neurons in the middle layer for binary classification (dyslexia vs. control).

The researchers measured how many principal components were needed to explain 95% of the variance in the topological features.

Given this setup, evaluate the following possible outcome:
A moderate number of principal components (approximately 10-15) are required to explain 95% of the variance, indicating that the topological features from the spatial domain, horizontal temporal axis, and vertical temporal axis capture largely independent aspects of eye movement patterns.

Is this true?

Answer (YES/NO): NO